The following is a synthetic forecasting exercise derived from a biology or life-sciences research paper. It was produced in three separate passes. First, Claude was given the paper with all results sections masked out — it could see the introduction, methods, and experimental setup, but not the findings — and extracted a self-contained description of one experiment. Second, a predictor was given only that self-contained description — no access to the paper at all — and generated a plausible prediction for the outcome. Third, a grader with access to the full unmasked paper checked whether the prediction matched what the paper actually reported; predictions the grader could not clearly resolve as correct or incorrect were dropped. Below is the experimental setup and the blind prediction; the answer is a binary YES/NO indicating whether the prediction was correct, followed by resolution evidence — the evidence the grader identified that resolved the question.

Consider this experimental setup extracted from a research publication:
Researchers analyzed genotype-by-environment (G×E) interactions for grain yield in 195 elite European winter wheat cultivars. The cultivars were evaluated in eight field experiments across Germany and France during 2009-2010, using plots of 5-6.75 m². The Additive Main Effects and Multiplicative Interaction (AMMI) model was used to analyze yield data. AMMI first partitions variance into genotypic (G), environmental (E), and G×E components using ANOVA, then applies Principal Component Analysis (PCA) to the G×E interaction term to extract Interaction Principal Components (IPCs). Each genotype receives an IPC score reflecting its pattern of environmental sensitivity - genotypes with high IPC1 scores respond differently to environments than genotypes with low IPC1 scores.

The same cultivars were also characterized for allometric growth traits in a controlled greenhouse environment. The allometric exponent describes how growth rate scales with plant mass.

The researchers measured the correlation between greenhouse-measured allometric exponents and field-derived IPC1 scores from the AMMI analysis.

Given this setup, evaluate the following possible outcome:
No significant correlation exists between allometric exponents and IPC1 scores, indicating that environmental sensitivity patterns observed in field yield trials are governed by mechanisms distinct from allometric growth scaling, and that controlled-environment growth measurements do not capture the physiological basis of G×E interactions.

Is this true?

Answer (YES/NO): NO